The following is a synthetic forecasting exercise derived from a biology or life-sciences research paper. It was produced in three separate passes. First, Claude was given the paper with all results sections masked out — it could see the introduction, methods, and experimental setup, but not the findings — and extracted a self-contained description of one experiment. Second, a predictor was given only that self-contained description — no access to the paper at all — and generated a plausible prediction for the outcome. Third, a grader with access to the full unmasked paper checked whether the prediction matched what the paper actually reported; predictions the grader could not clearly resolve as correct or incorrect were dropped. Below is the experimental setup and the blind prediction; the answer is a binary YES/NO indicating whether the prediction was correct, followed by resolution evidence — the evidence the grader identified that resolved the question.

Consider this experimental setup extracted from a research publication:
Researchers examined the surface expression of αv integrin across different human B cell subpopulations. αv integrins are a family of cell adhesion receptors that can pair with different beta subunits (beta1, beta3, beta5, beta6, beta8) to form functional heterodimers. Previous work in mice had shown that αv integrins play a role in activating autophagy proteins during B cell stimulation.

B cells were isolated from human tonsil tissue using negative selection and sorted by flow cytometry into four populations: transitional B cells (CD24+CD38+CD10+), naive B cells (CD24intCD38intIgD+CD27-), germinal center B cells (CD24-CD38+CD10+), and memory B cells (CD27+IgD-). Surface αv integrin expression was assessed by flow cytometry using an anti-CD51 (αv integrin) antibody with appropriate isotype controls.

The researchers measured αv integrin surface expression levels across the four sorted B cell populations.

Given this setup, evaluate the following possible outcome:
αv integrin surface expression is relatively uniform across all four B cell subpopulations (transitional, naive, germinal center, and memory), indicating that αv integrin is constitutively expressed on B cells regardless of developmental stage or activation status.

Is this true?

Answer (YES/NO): YES